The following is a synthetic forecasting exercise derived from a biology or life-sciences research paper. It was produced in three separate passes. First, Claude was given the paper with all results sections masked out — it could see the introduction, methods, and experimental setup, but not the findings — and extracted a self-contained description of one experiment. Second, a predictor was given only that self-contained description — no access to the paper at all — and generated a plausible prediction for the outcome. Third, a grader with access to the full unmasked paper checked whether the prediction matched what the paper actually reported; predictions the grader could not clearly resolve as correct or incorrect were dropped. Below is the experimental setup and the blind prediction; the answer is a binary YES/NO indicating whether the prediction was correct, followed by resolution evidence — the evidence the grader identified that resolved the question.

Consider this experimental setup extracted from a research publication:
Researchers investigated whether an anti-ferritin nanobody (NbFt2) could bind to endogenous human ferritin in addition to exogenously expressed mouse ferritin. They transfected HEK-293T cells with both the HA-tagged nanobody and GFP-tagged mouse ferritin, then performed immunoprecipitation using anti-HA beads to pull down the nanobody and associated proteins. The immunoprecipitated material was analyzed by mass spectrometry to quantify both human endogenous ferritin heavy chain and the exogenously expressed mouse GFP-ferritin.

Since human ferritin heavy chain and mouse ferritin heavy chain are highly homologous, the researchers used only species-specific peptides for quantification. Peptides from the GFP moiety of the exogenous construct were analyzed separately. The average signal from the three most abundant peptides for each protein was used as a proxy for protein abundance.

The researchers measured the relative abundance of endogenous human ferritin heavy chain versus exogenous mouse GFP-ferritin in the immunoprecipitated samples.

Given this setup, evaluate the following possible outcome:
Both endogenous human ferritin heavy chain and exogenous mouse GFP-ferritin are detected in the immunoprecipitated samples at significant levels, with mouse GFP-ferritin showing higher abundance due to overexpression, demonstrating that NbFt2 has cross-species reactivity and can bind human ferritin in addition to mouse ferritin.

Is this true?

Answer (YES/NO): NO